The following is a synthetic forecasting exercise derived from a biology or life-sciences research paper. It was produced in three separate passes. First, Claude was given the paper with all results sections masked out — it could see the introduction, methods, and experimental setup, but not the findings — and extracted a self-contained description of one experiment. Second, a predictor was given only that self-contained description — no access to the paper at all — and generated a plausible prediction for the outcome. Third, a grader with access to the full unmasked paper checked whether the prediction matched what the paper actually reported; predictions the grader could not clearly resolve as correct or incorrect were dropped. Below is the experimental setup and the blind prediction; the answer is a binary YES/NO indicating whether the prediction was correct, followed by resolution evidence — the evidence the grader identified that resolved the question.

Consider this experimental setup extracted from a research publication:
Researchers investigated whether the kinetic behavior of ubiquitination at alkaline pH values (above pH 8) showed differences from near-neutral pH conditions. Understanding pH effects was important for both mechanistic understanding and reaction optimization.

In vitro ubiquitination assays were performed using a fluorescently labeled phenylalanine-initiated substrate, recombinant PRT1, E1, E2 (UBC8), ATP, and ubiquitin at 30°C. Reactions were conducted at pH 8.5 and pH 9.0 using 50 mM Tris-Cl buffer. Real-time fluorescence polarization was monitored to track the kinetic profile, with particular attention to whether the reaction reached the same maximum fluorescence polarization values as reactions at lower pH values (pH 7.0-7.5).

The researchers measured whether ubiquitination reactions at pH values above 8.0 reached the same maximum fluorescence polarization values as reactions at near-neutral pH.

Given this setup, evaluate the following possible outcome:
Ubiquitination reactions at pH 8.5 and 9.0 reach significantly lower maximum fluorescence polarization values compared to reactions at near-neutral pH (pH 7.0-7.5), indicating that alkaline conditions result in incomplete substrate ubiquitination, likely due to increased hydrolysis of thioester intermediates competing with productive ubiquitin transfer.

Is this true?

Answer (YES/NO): NO